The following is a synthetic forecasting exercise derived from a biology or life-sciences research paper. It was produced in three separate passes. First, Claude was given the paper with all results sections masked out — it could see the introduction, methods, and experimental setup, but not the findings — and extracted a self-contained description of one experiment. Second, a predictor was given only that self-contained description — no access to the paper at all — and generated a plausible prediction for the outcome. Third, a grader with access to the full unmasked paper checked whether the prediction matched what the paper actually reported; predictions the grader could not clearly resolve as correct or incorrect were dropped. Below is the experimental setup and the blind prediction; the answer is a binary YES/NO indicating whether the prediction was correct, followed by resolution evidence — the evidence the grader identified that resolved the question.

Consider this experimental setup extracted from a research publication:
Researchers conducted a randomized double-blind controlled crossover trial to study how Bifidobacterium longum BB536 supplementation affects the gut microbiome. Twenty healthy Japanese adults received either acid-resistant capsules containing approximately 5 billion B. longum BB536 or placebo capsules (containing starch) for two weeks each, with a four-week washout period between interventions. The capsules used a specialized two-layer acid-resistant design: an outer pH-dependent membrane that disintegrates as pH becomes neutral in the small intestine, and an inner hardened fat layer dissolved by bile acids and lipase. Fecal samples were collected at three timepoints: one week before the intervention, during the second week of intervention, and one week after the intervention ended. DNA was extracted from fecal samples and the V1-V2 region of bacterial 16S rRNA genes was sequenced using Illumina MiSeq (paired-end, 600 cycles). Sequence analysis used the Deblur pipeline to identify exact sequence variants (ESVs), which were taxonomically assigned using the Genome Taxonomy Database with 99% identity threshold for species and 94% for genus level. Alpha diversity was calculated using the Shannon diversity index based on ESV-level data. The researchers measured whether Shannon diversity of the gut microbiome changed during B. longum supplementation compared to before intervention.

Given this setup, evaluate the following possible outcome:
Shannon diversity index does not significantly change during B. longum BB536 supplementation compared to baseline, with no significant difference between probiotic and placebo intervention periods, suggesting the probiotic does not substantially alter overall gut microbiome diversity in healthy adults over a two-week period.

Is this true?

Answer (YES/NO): YES